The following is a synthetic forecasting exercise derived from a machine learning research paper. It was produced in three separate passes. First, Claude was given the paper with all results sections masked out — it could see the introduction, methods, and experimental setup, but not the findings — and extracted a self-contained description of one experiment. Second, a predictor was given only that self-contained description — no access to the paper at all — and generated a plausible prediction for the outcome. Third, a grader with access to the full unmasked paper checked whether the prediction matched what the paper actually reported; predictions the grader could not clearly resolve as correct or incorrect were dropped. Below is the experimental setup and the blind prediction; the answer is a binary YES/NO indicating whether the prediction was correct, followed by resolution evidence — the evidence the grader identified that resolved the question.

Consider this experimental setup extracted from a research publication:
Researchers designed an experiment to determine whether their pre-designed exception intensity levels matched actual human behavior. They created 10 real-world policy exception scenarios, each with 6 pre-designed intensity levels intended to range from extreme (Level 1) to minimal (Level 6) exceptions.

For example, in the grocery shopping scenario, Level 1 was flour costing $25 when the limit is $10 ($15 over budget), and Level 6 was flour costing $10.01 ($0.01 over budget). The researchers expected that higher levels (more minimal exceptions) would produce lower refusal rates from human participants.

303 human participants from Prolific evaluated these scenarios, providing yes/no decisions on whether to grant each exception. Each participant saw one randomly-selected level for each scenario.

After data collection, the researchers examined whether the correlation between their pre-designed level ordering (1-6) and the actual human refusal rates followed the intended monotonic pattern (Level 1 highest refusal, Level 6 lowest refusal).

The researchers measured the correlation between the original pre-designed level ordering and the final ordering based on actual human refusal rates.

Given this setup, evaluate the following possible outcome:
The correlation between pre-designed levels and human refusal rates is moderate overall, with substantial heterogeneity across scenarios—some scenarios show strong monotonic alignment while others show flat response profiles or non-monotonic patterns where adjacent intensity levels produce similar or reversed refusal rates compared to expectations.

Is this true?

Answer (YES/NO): NO